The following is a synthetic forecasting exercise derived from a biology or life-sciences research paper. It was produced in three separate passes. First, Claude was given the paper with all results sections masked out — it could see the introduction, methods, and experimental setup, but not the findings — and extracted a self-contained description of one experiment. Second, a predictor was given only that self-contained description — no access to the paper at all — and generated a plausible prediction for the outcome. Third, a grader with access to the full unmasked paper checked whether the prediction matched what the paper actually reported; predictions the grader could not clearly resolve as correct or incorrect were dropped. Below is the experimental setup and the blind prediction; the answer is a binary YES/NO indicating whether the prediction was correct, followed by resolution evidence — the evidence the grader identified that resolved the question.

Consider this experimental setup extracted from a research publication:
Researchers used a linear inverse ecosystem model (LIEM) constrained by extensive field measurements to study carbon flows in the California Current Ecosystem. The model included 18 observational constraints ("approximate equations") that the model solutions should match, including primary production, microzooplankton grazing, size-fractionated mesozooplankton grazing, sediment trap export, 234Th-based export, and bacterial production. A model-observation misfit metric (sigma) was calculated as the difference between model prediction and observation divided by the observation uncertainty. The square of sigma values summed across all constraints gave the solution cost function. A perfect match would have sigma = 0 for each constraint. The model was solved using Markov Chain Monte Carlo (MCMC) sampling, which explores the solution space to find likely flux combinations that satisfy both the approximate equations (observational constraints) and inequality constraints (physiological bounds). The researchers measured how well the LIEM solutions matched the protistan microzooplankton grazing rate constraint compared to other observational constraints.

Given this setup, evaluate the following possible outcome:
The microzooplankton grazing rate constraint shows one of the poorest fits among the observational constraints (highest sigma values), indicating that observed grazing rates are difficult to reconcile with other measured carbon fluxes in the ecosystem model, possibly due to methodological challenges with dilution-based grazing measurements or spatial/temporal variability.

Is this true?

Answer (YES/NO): NO